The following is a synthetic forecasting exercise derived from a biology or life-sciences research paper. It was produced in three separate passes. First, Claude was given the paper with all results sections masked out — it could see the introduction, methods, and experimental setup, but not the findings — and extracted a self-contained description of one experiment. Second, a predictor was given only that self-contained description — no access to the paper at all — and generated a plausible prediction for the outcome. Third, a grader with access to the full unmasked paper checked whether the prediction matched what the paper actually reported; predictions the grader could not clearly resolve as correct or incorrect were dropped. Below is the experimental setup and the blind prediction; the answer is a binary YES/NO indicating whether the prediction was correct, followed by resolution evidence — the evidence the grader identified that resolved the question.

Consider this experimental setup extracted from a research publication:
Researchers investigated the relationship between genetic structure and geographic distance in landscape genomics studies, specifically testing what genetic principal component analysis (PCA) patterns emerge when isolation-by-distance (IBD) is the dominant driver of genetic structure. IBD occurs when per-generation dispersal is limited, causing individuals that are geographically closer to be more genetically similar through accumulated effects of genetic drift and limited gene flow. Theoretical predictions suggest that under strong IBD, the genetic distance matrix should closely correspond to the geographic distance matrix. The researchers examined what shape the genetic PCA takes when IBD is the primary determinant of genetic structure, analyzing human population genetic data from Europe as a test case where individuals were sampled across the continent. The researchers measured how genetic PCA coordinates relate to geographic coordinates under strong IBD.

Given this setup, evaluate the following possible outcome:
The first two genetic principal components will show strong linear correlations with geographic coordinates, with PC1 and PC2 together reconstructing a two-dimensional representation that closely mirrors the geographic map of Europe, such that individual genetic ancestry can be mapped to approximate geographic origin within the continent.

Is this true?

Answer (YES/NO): YES